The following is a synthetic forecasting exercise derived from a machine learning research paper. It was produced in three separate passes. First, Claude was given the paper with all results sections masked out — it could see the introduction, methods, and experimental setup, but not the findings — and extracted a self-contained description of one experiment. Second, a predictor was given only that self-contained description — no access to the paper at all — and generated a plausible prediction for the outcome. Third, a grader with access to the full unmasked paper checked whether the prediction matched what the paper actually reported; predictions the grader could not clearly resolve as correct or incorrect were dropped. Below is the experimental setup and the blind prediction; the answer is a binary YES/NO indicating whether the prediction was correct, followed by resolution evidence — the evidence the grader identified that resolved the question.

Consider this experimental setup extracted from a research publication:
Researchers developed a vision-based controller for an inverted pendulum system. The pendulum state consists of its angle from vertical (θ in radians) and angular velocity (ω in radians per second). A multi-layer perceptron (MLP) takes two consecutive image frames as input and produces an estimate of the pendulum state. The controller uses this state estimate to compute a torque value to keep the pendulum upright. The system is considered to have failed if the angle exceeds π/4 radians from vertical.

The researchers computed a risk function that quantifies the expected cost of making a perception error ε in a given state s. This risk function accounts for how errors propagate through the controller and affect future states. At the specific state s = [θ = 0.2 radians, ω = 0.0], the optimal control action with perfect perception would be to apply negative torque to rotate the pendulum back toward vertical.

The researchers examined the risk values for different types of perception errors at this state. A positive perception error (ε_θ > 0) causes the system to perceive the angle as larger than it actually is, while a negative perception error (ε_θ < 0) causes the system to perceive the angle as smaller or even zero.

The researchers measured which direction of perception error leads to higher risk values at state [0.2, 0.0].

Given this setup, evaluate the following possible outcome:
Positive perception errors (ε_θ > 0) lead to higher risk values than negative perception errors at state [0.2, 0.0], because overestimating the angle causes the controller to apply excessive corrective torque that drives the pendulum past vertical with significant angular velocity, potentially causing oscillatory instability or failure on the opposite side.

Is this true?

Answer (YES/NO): NO